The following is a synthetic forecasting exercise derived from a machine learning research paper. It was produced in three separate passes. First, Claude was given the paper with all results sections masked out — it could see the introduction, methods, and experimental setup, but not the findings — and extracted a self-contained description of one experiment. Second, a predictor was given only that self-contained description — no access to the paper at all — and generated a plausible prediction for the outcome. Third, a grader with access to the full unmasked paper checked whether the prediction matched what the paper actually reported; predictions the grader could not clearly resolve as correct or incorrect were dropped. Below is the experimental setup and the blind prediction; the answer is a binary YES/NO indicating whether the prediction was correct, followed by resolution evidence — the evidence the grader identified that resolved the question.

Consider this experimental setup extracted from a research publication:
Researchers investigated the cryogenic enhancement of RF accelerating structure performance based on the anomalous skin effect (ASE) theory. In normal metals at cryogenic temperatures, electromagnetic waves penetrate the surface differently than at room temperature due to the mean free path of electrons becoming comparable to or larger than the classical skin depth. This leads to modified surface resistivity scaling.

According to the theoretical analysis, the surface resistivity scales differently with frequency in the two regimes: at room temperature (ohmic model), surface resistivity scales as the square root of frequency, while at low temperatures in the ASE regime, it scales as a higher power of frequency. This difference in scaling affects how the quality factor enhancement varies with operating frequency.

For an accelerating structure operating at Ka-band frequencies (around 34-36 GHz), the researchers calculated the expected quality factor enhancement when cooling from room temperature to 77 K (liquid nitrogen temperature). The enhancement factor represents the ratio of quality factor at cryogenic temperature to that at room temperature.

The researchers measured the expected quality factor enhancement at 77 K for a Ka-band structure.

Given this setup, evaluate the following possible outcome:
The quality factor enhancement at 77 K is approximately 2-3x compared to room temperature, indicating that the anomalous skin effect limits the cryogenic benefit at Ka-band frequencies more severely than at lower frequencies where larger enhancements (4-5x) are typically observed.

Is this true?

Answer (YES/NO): YES